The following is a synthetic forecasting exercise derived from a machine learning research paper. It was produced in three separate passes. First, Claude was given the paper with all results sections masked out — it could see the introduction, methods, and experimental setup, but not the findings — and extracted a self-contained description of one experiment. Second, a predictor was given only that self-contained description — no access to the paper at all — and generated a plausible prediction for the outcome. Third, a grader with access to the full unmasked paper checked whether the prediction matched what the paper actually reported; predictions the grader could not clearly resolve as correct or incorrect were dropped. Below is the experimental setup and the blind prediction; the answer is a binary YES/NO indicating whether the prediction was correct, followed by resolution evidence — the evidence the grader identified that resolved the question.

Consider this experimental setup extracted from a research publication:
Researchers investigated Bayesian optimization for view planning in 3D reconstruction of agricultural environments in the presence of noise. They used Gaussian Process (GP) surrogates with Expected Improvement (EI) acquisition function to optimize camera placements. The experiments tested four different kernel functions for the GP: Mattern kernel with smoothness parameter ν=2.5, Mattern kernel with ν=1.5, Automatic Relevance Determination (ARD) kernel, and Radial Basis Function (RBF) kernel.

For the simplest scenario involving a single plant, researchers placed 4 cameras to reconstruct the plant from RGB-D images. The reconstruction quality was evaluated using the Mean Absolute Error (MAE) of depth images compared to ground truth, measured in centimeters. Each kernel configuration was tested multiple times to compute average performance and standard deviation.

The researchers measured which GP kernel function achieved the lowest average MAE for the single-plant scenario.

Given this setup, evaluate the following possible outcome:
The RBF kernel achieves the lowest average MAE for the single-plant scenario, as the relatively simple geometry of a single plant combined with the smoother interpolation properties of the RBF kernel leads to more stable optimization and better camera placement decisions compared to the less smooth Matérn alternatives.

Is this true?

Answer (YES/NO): NO